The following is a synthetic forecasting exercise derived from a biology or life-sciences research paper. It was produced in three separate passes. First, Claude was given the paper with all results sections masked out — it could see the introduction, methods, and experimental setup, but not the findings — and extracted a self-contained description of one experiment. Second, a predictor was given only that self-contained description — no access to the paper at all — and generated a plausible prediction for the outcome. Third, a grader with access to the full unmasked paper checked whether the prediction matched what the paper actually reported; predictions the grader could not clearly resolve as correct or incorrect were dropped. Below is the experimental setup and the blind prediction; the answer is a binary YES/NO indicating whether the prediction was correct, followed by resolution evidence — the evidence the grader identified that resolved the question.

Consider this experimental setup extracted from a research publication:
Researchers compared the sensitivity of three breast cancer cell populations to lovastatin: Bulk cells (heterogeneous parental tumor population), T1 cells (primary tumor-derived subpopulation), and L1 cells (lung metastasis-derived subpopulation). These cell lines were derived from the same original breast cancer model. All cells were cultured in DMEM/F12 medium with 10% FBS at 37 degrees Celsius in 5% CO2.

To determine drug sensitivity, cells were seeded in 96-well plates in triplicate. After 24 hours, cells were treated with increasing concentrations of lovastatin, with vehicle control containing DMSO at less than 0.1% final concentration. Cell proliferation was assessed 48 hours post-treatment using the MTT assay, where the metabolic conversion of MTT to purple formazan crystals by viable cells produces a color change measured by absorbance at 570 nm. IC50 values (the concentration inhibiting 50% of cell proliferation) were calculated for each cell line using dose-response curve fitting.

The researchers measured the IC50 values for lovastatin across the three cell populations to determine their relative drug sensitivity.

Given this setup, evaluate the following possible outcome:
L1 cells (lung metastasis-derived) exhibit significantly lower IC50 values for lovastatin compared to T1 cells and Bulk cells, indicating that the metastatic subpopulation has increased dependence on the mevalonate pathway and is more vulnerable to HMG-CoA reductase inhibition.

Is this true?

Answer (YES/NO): NO